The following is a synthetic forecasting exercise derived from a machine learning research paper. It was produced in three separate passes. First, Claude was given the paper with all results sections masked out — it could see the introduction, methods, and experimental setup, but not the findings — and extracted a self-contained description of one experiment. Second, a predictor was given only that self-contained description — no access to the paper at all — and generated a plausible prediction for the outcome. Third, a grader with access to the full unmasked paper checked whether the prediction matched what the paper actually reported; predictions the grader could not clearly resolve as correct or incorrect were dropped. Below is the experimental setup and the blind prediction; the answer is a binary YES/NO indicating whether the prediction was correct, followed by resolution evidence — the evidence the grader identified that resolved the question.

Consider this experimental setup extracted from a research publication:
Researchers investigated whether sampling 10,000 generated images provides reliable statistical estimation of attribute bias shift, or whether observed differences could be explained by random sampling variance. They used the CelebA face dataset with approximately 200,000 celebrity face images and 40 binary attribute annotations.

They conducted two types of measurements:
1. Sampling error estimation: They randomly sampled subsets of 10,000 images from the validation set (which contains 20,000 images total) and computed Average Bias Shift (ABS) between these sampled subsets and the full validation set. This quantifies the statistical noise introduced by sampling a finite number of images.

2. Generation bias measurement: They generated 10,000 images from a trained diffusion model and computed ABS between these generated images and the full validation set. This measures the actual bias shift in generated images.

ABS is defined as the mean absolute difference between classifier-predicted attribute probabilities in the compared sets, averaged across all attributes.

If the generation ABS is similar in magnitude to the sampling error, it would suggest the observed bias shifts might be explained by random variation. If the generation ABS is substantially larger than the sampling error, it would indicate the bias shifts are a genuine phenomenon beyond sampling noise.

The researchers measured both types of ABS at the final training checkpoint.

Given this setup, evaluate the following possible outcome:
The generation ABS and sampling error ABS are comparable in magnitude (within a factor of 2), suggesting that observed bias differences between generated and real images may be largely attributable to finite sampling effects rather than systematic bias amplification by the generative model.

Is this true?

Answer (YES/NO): NO